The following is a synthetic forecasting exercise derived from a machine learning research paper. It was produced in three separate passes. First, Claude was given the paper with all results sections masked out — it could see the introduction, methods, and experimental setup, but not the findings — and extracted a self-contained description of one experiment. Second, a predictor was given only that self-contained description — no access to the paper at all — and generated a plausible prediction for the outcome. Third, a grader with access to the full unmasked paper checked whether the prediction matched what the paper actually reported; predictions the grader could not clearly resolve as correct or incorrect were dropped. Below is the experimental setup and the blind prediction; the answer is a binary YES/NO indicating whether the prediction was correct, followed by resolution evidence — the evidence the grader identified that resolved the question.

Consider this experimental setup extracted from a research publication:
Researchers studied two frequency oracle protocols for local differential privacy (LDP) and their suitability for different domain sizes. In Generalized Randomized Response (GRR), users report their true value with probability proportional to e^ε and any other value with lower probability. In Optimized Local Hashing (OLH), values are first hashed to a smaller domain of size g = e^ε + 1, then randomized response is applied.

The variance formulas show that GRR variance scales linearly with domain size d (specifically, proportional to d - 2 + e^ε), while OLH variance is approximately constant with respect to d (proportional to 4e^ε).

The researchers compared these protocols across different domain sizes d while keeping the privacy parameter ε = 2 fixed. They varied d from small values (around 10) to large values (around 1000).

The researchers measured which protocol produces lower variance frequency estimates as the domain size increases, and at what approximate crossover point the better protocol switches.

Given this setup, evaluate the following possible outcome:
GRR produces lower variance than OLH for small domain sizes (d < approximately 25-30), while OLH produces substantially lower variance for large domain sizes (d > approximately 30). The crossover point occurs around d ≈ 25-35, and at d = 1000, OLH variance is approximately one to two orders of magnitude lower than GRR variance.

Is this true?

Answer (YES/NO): NO